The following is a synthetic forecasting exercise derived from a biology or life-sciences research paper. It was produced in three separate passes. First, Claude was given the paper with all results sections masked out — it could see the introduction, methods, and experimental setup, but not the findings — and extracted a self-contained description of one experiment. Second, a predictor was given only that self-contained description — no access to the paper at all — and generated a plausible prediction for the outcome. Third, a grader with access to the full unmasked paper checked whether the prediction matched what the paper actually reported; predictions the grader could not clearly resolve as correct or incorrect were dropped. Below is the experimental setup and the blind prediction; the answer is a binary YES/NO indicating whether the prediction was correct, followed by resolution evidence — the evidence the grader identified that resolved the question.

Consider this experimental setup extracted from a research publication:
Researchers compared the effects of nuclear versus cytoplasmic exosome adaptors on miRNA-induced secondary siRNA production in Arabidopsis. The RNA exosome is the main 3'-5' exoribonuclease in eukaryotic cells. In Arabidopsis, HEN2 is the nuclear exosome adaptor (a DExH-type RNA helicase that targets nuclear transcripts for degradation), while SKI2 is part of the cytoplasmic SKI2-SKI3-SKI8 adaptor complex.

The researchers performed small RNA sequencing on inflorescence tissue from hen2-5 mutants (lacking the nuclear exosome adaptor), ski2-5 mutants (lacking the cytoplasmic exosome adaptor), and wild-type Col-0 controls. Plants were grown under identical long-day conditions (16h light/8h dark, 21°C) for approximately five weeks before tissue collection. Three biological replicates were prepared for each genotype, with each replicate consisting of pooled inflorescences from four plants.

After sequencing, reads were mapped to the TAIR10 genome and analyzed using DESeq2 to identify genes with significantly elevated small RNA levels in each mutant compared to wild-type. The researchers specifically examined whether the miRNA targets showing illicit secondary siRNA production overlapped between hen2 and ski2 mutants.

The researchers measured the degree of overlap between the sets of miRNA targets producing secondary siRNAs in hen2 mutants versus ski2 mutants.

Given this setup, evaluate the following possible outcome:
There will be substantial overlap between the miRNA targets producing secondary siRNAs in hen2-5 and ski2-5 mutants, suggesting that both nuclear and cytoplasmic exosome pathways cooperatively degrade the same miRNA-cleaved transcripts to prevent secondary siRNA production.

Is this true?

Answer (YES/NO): NO